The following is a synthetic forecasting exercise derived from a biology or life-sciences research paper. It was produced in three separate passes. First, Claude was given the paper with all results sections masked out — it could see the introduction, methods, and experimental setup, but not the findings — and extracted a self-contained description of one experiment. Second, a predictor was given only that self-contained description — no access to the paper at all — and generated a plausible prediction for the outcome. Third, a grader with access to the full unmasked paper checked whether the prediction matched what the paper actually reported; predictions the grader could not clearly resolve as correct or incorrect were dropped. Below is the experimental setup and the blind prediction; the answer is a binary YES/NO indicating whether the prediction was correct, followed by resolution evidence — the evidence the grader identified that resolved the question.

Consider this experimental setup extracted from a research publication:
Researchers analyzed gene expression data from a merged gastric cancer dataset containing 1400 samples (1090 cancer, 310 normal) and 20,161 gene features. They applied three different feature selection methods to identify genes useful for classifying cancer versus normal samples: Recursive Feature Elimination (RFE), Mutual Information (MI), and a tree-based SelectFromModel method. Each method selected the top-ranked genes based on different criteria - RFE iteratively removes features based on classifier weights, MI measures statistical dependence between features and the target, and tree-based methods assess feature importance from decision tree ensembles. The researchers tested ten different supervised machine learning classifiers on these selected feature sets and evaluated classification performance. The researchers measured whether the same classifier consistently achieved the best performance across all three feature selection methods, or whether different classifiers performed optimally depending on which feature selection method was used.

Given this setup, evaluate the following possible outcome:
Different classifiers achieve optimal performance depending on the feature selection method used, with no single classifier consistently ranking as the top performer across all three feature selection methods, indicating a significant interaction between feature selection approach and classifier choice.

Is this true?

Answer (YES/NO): YES